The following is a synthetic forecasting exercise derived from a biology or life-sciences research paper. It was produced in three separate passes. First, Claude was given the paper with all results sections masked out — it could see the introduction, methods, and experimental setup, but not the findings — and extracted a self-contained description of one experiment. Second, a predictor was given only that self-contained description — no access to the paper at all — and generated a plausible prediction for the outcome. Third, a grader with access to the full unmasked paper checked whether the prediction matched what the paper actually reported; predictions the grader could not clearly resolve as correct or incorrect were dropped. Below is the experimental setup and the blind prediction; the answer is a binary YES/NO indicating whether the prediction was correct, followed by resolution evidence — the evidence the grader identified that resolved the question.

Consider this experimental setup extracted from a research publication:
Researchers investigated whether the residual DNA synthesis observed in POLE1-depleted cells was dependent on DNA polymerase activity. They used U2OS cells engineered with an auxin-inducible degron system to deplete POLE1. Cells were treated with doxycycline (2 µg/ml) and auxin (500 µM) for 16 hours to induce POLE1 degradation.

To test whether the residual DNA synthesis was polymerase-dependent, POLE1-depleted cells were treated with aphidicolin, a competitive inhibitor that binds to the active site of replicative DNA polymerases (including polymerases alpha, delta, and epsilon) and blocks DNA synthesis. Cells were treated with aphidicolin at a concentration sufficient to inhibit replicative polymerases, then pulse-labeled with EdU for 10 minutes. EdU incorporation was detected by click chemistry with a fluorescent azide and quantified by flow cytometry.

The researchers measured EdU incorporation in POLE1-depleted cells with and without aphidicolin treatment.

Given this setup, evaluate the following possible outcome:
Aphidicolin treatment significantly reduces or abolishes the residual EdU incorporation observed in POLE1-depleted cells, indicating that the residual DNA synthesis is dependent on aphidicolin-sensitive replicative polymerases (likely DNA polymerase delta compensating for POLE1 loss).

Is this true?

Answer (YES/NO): YES